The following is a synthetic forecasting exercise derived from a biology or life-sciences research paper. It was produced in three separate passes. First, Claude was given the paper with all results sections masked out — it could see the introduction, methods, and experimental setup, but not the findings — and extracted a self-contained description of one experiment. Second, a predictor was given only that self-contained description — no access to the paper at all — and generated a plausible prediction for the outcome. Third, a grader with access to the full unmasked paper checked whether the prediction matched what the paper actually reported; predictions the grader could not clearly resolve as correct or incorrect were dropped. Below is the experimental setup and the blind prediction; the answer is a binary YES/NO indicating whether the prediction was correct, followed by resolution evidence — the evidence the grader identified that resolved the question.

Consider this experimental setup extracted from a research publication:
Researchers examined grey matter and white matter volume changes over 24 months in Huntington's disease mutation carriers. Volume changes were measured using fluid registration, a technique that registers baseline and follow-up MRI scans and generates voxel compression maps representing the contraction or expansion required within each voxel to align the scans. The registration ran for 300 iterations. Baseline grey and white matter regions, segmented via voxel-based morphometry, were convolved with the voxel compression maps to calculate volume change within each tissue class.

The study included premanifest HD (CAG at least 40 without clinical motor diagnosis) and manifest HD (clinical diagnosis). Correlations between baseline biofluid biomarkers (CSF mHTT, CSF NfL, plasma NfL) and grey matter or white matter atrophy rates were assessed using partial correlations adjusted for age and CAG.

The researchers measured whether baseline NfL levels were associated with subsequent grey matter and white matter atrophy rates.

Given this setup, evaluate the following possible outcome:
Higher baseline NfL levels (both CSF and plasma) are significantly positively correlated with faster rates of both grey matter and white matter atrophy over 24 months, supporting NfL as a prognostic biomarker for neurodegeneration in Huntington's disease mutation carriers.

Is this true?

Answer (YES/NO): YES